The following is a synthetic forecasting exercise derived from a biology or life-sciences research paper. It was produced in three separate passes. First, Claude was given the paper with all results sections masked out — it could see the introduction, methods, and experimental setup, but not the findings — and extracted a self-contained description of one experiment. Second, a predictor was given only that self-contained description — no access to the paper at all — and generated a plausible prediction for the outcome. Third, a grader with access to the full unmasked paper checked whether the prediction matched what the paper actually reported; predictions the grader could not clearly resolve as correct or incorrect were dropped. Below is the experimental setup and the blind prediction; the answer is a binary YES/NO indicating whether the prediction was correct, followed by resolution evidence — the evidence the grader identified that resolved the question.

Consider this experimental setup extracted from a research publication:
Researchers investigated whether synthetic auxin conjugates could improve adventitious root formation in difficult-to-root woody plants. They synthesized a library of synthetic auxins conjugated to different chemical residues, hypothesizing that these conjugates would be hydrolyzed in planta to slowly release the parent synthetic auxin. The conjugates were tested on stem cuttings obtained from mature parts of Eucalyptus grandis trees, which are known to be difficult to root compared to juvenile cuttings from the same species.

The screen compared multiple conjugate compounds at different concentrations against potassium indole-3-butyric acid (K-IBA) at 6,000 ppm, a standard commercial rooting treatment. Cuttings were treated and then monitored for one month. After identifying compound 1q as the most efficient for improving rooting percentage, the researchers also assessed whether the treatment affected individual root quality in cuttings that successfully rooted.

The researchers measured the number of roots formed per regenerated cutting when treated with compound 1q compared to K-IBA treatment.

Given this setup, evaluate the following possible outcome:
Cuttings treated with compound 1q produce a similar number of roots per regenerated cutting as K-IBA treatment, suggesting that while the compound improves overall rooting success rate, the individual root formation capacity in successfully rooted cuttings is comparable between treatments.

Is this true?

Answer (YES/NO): YES